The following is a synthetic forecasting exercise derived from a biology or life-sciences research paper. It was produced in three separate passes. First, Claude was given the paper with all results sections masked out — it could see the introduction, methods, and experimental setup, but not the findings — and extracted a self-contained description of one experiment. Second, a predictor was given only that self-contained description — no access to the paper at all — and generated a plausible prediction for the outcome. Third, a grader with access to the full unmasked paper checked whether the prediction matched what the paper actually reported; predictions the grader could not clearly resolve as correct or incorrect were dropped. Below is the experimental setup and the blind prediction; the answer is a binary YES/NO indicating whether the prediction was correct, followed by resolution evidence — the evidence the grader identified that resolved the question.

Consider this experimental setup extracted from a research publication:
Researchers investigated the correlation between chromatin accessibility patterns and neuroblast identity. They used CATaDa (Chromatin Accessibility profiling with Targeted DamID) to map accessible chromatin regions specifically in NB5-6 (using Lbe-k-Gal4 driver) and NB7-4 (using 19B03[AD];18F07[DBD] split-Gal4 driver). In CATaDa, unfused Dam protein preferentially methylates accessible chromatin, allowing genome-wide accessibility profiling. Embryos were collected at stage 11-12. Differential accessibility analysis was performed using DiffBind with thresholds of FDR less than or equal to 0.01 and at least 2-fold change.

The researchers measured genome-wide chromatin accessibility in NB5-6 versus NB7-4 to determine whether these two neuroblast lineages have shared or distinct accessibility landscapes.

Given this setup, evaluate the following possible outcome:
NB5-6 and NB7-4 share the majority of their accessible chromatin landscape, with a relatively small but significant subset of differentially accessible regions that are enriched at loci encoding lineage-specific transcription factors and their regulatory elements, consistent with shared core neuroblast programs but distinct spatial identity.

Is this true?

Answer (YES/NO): NO